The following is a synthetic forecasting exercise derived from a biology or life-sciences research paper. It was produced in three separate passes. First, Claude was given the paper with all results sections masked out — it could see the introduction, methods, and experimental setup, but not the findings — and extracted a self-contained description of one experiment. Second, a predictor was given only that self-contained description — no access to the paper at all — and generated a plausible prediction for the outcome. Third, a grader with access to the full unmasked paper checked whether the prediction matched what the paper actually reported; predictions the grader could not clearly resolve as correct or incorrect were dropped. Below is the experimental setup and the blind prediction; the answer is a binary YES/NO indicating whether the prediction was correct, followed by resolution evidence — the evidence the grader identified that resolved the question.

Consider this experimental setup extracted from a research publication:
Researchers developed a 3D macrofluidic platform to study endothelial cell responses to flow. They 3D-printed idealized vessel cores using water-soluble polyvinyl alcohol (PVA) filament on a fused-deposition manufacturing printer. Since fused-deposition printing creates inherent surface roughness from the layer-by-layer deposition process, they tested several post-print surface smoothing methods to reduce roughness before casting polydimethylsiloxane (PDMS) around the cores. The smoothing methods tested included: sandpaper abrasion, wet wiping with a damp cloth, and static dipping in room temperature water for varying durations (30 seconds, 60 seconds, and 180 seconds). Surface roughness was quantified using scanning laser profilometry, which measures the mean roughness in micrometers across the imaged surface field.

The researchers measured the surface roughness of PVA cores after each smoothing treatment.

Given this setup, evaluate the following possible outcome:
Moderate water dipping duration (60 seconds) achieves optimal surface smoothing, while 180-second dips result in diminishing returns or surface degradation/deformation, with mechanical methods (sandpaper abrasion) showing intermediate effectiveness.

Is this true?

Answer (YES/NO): NO